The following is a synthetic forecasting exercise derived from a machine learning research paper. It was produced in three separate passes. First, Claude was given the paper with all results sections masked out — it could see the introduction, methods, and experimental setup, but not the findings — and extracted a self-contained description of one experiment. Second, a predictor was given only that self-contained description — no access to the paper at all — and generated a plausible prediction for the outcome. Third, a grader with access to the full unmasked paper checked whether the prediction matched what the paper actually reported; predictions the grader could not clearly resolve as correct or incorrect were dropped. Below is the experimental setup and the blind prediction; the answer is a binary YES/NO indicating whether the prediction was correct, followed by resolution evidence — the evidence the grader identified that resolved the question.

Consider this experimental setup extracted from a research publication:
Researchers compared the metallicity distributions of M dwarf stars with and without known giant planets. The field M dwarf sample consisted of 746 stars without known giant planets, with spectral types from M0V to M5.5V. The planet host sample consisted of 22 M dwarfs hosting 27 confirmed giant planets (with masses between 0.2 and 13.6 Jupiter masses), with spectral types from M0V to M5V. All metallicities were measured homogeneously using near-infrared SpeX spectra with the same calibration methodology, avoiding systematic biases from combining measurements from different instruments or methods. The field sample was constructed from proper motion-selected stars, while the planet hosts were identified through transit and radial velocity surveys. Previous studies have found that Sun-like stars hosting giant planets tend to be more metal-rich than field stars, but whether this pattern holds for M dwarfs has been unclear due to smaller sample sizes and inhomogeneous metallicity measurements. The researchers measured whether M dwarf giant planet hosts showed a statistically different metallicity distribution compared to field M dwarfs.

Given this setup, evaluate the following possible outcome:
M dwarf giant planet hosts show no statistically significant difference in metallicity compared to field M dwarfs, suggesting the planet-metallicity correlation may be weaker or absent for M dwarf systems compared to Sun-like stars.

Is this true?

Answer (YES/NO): NO